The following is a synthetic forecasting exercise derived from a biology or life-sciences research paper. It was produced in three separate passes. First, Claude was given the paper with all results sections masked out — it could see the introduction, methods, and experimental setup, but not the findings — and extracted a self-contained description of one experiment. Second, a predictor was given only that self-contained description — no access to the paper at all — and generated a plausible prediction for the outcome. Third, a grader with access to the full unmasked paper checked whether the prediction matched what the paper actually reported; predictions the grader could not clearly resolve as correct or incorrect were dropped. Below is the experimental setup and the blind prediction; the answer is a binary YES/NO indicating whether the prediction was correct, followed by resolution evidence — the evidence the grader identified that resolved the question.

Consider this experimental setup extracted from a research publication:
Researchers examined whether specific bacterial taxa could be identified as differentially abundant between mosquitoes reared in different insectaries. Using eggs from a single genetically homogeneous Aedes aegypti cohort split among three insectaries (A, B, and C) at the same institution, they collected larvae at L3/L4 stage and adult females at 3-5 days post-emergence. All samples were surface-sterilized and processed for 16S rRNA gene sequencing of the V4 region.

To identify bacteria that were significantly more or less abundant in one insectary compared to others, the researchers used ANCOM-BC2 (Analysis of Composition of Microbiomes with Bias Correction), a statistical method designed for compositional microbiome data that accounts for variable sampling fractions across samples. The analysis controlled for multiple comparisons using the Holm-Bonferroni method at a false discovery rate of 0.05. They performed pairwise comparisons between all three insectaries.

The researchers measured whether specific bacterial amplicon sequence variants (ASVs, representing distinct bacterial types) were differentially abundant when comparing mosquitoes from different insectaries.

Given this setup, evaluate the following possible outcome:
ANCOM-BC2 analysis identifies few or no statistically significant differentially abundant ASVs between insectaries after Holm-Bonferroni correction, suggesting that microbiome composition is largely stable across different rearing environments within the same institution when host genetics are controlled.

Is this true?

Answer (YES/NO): NO